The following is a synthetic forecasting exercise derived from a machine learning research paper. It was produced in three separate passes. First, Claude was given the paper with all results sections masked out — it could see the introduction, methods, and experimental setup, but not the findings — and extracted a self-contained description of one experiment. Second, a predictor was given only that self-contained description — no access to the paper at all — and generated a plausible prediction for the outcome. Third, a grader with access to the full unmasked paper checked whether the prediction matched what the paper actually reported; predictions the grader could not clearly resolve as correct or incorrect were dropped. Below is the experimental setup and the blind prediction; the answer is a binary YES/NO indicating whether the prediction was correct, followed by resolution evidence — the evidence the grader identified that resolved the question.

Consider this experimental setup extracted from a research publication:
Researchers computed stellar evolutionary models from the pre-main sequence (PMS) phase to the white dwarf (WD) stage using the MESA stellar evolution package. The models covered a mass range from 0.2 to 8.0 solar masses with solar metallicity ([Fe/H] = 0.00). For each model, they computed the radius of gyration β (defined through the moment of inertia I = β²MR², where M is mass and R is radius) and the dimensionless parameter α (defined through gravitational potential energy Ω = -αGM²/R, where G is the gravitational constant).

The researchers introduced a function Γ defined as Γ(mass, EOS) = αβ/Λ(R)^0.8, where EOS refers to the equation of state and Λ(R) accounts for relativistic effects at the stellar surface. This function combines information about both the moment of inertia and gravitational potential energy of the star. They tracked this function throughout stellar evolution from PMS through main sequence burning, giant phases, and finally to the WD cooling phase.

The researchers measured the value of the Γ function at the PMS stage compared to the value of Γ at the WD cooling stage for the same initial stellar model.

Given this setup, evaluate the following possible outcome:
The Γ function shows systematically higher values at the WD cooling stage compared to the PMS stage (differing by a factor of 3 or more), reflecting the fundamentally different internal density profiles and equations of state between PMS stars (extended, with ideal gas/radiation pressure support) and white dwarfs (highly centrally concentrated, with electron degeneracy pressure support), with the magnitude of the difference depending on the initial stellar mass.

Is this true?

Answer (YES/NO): NO